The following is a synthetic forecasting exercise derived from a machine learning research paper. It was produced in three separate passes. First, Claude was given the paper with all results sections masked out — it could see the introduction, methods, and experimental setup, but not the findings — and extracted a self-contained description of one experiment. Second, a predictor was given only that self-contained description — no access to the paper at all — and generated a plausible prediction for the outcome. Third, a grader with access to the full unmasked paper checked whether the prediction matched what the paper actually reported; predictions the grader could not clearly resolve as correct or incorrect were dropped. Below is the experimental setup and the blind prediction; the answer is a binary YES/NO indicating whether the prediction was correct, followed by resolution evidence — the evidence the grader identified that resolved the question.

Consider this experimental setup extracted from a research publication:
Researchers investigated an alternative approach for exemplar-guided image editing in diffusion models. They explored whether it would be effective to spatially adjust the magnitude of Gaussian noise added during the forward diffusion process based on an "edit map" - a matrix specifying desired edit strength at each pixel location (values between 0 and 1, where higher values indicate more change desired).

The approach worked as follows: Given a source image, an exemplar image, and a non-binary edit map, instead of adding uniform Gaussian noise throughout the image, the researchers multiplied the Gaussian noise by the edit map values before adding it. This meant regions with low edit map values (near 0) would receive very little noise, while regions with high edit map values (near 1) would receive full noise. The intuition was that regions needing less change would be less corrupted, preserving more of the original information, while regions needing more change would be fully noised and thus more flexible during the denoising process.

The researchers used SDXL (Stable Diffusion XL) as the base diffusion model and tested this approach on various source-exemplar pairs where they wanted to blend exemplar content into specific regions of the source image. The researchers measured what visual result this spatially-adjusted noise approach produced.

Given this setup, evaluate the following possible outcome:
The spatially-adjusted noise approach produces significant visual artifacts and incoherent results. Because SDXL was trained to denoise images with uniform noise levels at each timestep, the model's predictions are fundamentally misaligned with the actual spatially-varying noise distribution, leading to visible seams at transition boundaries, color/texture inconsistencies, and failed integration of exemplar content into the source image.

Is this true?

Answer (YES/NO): NO